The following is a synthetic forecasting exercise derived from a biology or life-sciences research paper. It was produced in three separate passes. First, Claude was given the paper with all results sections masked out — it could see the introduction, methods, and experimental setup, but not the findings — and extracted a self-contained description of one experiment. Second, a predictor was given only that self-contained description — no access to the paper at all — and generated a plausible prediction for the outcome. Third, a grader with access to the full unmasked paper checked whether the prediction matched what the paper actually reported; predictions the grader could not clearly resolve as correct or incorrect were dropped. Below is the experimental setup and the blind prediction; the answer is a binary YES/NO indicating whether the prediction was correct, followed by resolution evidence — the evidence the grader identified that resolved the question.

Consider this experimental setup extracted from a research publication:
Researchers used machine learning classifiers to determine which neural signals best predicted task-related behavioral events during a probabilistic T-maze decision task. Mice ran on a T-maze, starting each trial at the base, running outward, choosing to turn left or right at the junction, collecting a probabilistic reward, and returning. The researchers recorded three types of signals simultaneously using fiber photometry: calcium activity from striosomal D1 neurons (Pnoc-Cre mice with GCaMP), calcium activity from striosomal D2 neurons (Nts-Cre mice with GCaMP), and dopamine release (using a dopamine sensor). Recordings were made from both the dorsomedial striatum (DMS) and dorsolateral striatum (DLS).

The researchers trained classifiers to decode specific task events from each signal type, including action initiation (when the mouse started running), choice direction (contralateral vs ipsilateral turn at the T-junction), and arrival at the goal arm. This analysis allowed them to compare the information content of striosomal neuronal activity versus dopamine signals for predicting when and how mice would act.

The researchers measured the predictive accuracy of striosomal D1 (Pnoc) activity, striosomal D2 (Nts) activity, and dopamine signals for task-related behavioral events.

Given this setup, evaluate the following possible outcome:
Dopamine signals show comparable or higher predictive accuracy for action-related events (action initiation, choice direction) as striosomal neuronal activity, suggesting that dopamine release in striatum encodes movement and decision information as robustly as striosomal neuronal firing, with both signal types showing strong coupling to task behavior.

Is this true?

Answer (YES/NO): NO